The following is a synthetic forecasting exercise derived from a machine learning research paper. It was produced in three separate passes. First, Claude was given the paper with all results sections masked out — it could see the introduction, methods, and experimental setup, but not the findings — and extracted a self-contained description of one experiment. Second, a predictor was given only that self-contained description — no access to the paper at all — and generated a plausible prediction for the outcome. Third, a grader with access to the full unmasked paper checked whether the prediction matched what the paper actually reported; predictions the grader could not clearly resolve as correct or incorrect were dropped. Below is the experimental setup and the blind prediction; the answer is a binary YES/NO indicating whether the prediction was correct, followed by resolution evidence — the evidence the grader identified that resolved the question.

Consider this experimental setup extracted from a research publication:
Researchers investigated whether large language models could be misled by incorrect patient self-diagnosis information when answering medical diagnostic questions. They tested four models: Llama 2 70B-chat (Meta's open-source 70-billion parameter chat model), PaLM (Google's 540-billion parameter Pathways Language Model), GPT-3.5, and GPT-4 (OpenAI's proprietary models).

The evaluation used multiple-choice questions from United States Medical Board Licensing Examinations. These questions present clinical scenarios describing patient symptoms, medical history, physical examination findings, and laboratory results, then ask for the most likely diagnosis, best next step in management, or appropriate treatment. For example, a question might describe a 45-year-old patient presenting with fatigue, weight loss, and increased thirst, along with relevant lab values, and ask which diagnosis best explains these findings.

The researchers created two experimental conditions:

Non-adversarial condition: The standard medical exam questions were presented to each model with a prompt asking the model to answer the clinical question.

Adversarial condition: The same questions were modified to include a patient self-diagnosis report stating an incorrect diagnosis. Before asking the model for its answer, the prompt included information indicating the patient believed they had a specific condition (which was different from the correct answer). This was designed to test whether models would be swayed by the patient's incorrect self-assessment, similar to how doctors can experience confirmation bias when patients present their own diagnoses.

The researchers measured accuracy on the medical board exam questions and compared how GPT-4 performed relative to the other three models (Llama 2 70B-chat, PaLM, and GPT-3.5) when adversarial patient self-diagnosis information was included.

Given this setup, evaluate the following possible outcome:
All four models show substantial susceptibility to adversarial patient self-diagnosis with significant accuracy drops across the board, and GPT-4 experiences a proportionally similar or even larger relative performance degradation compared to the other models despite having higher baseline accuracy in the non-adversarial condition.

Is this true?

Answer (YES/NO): NO